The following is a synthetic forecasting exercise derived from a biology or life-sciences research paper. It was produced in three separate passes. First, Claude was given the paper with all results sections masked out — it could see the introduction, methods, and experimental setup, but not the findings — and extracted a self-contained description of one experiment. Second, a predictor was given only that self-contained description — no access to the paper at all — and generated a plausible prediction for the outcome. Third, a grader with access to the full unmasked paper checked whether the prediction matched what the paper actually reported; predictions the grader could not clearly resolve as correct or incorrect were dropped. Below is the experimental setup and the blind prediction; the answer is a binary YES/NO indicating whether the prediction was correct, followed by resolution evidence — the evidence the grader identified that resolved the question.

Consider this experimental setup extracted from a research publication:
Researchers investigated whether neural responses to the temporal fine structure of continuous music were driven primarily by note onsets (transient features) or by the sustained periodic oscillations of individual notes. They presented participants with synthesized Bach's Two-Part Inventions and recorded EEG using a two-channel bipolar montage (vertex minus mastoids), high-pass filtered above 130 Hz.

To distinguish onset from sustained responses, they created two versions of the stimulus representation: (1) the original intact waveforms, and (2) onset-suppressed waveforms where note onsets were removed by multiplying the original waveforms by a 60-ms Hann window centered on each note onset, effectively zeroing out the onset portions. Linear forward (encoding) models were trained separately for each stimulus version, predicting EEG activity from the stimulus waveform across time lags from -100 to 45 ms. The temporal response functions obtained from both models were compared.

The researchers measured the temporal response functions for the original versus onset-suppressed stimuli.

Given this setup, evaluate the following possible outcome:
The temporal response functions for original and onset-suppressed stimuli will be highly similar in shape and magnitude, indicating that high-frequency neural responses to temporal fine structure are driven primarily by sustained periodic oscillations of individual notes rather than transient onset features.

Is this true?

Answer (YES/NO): YES